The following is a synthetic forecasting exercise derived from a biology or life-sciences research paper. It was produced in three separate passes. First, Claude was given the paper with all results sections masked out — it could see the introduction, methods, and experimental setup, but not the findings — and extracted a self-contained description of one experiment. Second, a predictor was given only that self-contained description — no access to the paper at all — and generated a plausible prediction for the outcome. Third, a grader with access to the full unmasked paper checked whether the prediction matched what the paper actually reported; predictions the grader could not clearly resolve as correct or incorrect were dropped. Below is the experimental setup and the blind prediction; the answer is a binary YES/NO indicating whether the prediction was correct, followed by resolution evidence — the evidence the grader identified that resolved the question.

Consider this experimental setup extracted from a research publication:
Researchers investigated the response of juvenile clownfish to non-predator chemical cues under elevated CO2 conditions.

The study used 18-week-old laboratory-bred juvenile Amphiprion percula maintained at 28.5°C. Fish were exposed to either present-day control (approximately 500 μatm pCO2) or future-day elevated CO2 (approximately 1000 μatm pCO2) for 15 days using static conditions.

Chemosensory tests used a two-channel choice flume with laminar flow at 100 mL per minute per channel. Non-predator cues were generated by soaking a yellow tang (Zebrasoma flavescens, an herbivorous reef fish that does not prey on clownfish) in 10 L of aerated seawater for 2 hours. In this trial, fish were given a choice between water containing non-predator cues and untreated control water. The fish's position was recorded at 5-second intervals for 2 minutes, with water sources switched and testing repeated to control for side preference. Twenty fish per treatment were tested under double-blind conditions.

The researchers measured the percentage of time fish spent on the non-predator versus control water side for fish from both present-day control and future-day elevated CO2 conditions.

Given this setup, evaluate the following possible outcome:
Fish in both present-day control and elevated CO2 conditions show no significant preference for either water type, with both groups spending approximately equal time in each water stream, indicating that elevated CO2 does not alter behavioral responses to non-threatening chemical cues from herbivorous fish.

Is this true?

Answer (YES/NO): NO